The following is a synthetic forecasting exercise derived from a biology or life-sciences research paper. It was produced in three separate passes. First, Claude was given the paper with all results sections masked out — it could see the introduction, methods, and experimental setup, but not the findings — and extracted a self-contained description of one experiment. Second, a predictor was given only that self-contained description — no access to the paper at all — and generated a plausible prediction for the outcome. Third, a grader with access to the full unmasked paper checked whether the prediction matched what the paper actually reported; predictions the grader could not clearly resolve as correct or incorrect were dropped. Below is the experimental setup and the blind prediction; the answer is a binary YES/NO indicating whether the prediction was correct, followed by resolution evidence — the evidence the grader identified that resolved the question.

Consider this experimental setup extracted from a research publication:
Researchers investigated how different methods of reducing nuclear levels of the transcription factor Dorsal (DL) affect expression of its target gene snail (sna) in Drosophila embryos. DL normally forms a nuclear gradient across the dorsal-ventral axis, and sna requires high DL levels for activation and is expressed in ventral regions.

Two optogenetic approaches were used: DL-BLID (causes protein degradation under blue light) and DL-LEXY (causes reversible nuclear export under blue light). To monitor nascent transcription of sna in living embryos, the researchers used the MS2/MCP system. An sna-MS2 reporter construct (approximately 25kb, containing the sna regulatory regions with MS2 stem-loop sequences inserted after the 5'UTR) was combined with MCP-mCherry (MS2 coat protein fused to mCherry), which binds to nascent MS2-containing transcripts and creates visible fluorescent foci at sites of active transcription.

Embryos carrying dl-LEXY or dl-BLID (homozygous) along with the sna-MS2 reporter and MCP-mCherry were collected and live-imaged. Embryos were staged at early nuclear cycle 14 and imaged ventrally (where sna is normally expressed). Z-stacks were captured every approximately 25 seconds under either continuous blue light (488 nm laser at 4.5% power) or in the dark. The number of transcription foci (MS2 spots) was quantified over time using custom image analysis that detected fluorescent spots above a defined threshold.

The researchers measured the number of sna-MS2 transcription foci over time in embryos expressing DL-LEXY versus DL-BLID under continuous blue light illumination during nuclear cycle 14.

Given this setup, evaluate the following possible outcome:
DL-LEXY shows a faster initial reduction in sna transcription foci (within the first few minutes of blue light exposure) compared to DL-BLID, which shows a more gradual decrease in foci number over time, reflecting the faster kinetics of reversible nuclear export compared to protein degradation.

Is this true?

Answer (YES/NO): NO